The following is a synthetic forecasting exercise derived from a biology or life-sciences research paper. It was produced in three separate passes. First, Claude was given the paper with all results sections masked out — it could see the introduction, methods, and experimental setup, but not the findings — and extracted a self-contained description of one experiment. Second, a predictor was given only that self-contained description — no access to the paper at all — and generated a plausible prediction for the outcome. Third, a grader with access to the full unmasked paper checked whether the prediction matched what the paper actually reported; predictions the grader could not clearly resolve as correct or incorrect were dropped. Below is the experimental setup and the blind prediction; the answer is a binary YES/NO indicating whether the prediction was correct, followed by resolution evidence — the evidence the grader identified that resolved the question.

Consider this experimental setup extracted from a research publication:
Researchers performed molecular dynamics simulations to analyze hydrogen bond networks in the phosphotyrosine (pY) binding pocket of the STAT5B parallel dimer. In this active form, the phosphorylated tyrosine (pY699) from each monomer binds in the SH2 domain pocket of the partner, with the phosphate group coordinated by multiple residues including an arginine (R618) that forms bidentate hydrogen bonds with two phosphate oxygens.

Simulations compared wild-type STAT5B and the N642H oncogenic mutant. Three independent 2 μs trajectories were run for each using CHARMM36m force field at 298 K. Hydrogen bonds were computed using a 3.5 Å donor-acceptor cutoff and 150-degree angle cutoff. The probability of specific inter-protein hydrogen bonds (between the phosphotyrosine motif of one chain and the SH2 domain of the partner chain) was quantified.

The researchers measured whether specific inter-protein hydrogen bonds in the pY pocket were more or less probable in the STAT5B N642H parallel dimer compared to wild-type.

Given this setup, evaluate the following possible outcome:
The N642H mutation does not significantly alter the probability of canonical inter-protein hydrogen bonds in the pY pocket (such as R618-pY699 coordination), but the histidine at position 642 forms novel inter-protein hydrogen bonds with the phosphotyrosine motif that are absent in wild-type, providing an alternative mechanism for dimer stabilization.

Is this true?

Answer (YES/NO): NO